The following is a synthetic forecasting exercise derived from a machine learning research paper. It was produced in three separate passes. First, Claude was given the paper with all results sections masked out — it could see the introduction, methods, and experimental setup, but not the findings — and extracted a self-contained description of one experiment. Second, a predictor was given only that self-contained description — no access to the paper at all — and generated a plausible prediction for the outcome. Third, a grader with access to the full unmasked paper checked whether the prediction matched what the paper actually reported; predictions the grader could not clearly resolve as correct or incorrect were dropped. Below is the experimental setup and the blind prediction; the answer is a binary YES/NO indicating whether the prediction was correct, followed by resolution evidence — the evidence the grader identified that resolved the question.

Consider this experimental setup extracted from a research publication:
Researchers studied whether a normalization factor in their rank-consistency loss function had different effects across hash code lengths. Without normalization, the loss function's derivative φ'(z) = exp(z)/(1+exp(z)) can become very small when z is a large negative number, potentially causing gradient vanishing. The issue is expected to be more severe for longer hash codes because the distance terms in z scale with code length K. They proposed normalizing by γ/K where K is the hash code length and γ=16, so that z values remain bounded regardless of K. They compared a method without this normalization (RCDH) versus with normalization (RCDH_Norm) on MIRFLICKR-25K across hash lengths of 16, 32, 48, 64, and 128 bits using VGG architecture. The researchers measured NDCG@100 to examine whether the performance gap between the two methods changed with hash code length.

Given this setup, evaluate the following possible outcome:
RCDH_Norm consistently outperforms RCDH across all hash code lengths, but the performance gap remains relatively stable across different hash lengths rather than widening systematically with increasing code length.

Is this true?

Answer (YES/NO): NO